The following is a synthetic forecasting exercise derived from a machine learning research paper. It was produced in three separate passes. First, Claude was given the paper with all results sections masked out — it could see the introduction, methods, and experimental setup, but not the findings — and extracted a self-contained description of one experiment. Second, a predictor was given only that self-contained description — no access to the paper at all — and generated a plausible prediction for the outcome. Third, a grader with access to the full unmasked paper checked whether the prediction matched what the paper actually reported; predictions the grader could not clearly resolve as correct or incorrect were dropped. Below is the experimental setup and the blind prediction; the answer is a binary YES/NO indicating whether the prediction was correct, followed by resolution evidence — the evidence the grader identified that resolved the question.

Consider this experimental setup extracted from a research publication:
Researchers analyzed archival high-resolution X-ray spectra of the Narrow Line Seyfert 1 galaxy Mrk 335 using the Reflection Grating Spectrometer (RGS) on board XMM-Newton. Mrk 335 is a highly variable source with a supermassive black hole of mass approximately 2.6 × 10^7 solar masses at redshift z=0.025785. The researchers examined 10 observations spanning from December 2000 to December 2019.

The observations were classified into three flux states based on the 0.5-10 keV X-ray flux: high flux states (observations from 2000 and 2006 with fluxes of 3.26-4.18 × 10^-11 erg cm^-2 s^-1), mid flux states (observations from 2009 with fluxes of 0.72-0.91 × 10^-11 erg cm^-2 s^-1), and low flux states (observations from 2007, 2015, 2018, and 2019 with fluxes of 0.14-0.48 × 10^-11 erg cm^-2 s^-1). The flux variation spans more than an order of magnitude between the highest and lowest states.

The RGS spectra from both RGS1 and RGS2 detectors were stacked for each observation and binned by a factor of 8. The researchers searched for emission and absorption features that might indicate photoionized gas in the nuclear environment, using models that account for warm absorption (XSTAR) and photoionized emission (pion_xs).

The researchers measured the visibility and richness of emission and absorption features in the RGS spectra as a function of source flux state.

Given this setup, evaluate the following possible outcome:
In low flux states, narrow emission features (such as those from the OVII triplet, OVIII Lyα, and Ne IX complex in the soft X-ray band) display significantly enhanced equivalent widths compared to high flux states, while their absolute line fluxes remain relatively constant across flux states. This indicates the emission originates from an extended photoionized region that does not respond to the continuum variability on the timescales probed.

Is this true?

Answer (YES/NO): YES